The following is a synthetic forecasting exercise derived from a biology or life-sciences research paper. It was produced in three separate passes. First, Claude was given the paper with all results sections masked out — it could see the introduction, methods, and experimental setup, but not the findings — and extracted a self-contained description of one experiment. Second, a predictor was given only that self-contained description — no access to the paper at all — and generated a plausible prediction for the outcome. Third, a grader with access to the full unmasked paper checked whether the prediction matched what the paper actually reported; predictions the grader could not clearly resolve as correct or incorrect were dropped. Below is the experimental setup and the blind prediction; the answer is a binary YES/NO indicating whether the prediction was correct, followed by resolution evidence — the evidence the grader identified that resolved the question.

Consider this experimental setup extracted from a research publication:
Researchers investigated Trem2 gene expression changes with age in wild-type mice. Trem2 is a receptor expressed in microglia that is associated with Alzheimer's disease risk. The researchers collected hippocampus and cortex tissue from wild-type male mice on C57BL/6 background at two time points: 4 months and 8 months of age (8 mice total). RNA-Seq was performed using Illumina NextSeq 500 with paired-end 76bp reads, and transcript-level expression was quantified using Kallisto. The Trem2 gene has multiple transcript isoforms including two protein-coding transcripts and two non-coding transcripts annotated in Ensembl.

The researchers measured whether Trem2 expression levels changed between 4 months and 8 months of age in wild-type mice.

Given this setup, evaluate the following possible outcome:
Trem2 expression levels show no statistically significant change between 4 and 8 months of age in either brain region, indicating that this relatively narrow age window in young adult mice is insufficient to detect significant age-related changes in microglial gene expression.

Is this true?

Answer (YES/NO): NO